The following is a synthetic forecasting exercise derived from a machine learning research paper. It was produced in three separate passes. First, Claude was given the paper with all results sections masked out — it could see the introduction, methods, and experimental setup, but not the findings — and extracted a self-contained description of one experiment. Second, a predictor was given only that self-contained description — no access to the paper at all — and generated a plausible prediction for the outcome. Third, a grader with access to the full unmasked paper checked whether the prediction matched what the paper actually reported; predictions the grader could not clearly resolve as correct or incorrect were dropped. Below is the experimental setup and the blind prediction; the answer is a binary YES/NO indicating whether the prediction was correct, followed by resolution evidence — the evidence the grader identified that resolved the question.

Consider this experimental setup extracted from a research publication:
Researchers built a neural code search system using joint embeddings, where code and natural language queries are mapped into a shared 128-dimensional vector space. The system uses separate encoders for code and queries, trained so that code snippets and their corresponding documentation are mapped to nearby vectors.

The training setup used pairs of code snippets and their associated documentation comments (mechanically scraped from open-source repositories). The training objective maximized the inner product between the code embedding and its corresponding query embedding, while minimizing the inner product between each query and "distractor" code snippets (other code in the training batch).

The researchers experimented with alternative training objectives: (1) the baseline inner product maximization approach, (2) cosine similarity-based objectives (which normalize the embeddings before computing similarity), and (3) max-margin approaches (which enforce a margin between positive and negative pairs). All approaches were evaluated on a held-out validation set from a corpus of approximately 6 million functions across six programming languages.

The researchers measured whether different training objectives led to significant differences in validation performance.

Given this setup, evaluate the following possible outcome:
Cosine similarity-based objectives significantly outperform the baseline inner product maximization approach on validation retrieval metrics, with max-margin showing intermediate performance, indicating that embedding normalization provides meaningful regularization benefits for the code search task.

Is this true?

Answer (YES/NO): NO